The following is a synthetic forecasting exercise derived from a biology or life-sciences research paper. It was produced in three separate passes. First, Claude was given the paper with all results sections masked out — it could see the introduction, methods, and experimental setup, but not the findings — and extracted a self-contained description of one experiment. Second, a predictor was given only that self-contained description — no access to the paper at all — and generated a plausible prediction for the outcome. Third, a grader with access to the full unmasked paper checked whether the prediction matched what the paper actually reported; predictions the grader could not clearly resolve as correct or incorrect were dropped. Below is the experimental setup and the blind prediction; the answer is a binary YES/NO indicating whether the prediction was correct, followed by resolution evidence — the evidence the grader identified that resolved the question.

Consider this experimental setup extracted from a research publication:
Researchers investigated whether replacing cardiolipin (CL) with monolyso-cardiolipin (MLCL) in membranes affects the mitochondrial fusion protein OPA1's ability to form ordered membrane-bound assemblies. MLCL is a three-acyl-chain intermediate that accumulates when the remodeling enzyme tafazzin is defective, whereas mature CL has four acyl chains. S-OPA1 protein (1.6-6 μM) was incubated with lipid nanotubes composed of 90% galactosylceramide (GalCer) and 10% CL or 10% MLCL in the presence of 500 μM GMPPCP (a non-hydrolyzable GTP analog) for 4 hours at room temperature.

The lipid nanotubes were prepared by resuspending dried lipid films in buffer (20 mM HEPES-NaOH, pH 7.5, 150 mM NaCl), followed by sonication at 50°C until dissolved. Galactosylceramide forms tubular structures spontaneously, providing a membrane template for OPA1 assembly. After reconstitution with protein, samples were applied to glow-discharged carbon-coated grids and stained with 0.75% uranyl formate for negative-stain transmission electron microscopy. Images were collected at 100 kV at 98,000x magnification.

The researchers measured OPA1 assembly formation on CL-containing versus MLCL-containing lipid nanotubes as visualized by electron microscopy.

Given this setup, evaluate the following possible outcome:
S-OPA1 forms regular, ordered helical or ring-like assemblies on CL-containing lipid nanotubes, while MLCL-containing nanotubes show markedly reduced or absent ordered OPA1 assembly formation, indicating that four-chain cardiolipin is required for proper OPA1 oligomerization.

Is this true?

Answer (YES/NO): YES